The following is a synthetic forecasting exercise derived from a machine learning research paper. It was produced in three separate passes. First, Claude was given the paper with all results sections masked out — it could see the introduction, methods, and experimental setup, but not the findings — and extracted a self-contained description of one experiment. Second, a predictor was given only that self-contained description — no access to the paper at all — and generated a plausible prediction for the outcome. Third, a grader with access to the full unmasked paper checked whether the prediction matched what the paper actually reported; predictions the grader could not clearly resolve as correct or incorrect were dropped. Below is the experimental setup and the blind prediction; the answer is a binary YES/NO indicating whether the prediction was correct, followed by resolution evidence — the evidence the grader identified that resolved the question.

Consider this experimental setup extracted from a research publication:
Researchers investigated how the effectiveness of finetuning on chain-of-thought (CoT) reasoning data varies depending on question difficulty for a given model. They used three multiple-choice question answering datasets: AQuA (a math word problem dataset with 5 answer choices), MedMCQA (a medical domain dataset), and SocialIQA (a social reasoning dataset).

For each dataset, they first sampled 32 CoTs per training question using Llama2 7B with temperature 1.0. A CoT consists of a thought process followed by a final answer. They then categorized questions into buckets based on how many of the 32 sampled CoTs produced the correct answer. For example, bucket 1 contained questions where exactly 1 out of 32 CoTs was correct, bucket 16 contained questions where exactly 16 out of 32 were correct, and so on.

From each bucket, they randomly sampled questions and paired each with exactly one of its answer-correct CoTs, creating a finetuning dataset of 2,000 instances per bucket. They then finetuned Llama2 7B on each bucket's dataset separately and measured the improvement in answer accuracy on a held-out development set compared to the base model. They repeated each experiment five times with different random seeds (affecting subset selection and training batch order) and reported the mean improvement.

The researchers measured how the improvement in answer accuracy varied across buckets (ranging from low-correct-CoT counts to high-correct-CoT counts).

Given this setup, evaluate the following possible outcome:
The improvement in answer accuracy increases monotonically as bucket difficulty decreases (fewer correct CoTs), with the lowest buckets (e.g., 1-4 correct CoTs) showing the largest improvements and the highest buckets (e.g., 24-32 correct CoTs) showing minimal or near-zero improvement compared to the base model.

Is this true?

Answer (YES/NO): NO